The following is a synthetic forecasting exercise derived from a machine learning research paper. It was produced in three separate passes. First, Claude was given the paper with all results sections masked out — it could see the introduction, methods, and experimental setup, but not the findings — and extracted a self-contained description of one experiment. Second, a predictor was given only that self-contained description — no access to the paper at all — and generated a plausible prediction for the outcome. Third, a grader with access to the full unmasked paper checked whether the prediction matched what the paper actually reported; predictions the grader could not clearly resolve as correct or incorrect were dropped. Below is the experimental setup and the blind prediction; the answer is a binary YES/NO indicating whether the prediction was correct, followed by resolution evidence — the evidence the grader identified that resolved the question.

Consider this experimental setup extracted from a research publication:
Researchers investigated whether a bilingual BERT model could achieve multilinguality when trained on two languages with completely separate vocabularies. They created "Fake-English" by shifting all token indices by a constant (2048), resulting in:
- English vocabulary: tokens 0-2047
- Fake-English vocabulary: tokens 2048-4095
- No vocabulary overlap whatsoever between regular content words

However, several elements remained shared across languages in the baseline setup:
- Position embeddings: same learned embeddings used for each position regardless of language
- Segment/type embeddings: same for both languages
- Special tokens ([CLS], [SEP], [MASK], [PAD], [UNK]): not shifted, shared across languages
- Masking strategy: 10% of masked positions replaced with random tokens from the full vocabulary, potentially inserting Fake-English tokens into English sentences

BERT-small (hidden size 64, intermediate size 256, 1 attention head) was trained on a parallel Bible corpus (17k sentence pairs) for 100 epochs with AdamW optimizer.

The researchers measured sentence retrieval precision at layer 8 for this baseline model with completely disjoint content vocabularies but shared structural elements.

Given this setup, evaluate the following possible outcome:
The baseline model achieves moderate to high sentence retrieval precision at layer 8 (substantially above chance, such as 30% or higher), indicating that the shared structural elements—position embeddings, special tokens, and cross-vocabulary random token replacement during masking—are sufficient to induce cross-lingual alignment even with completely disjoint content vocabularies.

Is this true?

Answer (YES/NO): YES